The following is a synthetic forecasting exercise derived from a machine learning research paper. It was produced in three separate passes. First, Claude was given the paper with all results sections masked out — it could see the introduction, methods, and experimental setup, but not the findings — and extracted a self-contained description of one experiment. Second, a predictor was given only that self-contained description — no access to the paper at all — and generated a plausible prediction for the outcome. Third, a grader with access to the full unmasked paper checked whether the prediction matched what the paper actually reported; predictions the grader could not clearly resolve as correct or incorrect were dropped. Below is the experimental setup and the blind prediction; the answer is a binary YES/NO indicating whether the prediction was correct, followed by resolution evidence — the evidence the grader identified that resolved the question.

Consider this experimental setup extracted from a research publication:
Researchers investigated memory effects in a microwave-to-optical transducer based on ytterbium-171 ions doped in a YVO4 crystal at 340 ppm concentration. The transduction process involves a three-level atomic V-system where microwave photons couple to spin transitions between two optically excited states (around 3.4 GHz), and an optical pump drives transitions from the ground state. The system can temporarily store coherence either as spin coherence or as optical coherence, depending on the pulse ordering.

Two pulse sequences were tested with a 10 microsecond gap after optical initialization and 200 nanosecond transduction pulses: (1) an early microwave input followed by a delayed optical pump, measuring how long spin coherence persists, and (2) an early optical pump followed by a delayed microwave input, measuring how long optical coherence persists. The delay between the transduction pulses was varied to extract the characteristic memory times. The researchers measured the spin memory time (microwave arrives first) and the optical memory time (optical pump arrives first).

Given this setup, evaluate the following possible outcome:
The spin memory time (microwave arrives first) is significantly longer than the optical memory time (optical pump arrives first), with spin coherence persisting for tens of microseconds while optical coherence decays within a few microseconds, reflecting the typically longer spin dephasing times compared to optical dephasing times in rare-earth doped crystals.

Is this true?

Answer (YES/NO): NO